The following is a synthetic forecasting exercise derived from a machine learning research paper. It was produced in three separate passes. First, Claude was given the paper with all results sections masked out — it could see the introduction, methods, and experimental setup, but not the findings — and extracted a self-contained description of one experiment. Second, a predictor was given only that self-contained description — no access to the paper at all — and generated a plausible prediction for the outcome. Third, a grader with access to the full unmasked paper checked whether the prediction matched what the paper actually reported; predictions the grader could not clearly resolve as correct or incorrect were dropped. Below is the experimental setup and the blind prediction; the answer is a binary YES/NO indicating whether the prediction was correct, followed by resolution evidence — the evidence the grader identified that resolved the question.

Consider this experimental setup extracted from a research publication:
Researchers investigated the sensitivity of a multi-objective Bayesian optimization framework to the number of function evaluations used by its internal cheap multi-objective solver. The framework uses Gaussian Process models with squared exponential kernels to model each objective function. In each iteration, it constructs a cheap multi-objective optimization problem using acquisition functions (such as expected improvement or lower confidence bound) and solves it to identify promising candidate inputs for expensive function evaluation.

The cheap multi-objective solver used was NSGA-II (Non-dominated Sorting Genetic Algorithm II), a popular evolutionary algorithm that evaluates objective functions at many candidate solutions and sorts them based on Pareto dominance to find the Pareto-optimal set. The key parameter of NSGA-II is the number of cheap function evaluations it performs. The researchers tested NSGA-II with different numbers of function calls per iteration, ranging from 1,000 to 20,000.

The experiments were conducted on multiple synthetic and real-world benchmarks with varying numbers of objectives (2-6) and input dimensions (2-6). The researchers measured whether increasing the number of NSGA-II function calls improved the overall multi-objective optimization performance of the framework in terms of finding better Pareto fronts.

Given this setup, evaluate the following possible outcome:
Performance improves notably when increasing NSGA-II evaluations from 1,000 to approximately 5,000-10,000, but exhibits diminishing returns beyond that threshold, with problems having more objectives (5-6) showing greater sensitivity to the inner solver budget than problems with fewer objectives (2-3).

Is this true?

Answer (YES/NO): NO